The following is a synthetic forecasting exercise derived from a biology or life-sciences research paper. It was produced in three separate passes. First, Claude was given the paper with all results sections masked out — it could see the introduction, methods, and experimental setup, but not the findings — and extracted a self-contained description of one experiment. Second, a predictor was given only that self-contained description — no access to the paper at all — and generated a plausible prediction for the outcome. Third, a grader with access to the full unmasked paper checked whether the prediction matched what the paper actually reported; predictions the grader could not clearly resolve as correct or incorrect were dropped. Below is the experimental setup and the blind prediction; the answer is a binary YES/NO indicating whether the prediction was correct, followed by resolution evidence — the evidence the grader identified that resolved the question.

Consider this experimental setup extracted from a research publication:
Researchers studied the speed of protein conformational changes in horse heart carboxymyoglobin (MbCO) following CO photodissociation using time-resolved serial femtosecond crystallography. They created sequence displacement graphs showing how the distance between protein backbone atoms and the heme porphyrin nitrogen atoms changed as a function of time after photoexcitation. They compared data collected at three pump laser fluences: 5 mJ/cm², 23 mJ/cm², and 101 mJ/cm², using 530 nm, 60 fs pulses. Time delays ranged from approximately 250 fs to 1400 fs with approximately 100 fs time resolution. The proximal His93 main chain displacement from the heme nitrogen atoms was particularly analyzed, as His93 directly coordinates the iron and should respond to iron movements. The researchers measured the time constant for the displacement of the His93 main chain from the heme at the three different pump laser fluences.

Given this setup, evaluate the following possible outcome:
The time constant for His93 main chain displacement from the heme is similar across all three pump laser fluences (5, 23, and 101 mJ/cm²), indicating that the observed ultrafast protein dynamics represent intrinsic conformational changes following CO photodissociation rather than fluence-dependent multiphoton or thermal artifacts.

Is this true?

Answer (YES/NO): NO